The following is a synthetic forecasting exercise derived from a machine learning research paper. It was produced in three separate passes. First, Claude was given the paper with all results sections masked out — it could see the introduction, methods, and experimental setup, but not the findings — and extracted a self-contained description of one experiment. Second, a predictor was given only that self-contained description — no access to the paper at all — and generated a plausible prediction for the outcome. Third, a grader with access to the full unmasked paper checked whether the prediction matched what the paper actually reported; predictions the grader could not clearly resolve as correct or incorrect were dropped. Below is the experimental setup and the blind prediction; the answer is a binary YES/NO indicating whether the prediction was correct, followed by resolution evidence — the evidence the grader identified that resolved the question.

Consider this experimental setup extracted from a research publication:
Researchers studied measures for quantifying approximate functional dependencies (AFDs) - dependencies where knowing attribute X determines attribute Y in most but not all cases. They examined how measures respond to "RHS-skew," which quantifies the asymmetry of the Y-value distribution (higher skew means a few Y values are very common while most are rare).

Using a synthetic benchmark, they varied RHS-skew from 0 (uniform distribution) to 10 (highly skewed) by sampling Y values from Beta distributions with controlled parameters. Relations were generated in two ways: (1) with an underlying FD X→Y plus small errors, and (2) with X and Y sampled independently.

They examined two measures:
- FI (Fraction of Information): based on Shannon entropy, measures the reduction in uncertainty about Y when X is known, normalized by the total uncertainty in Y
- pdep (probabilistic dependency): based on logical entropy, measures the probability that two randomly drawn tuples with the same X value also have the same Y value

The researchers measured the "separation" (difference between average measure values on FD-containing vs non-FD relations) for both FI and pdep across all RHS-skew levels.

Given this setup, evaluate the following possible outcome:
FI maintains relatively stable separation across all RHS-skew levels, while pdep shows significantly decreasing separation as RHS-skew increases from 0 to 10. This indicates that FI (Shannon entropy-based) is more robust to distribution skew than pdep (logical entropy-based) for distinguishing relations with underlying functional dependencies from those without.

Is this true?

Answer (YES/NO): YES